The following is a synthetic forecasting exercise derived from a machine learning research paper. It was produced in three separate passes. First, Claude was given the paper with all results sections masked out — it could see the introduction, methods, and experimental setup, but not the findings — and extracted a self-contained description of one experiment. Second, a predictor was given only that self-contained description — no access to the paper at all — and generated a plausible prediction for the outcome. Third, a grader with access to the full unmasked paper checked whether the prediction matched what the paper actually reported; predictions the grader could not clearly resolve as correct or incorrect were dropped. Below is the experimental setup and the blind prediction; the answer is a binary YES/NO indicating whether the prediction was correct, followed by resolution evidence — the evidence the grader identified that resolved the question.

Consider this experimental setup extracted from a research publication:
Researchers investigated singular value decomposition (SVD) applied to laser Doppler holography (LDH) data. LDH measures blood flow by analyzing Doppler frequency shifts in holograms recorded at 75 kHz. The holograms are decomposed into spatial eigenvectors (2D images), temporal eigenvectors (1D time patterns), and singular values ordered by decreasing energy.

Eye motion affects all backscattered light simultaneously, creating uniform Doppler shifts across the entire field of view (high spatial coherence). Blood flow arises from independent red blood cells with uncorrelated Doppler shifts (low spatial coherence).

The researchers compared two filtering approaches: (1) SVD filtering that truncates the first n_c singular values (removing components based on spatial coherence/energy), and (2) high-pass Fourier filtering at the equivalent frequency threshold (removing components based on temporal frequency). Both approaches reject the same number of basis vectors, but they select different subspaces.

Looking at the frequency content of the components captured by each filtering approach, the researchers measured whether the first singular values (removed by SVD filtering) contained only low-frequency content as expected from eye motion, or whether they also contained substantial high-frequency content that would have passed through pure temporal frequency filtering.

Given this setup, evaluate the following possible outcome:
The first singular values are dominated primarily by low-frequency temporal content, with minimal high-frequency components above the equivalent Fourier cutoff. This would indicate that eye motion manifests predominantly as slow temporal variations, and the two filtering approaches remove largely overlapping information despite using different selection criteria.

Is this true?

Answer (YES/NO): NO